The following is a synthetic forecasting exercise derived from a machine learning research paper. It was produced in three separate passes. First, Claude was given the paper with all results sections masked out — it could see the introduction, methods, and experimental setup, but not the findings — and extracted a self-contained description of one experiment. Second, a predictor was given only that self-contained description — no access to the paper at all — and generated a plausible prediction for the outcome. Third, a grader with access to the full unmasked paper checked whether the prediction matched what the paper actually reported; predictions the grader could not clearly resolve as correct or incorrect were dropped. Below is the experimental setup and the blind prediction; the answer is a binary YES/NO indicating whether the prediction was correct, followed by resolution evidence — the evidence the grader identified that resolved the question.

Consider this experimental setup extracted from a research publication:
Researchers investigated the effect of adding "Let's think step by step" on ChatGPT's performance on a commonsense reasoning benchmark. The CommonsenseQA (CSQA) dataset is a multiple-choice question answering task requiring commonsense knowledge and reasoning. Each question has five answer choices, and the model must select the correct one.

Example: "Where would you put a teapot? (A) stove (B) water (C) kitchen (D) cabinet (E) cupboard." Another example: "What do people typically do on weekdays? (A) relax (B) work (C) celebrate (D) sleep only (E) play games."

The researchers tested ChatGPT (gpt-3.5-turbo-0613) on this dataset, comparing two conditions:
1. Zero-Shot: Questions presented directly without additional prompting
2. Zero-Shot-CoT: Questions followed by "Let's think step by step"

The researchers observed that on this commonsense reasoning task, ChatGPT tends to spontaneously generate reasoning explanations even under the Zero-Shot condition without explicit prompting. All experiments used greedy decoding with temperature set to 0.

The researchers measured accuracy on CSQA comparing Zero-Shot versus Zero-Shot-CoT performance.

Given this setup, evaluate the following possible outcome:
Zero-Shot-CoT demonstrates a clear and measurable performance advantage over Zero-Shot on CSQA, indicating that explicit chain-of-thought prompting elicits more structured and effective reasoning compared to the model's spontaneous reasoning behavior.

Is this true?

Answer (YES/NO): NO